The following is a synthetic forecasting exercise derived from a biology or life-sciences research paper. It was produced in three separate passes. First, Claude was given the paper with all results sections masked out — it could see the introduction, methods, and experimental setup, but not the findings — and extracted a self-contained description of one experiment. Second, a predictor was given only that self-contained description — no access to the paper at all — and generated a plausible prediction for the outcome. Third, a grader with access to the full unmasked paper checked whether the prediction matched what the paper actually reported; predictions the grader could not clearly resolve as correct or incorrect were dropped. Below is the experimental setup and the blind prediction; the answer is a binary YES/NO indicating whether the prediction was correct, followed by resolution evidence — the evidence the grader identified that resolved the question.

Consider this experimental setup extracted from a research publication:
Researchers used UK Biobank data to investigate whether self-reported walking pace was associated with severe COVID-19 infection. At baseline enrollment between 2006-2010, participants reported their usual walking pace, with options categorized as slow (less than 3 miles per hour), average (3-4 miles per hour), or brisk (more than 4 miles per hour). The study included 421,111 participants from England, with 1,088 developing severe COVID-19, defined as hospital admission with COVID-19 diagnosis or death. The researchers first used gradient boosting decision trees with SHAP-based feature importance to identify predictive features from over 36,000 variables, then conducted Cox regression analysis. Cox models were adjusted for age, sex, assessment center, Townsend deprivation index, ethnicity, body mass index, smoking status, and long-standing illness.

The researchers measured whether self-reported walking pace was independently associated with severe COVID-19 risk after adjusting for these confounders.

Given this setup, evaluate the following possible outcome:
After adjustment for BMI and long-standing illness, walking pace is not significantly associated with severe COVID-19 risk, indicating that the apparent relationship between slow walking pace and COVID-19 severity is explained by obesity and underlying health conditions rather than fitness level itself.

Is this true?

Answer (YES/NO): NO